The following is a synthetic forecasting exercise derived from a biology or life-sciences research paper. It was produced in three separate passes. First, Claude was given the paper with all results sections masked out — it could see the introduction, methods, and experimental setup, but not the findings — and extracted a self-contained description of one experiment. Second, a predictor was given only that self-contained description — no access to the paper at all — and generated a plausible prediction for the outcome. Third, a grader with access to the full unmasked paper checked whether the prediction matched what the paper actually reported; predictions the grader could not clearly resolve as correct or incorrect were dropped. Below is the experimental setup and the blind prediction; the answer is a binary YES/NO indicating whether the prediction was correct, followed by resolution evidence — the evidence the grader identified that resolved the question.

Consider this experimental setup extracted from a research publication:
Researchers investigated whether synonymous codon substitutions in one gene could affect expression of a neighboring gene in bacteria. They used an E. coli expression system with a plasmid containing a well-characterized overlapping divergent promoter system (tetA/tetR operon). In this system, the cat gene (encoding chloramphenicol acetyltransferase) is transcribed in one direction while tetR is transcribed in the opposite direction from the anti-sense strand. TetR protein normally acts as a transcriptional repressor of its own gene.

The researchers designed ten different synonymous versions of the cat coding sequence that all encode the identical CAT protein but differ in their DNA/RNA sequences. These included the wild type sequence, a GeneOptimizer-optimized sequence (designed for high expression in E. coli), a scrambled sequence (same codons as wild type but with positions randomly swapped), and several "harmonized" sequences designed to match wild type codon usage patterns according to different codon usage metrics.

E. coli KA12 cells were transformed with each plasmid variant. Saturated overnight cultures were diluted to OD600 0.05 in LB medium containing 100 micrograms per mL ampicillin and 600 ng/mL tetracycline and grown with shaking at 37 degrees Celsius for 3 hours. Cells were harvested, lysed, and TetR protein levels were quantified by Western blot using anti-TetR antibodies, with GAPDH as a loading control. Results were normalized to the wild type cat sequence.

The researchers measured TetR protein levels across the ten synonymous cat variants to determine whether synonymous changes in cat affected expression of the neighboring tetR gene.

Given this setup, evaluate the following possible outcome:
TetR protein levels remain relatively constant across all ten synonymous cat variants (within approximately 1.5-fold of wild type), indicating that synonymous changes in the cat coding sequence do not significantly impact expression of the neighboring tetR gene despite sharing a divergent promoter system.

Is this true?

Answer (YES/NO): NO